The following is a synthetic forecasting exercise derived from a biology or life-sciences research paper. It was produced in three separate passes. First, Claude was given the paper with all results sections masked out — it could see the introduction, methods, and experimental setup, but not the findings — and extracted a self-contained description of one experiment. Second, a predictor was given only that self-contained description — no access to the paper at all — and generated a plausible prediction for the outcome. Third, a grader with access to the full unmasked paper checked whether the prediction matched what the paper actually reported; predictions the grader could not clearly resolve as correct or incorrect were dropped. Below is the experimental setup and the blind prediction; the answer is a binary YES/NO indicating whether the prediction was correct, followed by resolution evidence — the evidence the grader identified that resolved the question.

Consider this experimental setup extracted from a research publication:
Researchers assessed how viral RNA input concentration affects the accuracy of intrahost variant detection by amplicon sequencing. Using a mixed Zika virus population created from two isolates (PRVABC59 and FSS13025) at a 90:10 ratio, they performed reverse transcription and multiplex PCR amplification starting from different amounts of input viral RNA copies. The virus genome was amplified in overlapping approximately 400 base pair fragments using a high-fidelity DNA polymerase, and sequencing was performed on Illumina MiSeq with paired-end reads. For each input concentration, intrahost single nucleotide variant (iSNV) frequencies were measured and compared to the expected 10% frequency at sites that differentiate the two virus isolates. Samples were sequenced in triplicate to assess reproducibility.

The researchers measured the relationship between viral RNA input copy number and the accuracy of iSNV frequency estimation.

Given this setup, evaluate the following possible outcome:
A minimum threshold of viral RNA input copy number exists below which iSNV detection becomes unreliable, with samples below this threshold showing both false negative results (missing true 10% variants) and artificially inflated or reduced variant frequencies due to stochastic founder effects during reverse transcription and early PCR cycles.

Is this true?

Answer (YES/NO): NO